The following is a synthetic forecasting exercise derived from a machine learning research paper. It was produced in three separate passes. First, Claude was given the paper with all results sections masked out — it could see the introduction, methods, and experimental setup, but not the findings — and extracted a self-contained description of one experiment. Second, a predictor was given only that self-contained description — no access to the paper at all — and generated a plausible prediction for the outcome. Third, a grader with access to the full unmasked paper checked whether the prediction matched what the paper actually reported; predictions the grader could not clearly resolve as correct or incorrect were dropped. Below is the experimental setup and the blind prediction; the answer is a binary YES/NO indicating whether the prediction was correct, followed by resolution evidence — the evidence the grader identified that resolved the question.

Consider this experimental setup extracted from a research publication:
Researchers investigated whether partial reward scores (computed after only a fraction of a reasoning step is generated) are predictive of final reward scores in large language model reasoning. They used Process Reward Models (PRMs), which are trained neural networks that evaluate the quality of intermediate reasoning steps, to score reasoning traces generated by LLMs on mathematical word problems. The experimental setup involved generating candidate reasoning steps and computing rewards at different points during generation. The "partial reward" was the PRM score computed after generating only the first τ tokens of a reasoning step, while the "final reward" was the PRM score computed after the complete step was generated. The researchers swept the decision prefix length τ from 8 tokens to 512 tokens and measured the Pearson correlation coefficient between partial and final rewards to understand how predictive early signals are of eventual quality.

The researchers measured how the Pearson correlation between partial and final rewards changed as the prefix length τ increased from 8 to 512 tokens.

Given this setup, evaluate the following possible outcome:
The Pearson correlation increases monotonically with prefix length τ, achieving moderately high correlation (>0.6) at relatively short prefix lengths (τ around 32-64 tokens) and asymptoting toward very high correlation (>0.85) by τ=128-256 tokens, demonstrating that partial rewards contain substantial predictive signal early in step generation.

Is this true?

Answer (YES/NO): YES